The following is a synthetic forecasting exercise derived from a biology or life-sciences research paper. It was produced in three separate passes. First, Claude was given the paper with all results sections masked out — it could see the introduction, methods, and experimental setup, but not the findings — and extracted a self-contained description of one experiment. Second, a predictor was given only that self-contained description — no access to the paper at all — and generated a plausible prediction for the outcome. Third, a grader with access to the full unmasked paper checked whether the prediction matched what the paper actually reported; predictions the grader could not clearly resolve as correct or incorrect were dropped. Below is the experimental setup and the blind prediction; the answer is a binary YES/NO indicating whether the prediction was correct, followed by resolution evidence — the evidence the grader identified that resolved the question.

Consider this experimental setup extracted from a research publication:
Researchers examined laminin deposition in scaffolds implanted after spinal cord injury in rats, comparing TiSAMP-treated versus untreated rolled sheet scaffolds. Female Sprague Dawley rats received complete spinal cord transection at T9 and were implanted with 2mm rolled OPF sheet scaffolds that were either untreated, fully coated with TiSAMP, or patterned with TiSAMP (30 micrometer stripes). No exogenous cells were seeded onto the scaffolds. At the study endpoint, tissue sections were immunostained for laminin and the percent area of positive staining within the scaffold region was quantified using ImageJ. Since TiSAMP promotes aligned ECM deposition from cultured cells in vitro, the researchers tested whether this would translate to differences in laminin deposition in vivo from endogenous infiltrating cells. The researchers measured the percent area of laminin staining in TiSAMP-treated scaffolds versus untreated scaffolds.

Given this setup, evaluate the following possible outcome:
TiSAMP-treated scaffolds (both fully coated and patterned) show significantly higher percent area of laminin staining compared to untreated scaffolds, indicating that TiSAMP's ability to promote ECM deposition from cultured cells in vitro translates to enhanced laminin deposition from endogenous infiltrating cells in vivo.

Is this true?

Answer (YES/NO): NO